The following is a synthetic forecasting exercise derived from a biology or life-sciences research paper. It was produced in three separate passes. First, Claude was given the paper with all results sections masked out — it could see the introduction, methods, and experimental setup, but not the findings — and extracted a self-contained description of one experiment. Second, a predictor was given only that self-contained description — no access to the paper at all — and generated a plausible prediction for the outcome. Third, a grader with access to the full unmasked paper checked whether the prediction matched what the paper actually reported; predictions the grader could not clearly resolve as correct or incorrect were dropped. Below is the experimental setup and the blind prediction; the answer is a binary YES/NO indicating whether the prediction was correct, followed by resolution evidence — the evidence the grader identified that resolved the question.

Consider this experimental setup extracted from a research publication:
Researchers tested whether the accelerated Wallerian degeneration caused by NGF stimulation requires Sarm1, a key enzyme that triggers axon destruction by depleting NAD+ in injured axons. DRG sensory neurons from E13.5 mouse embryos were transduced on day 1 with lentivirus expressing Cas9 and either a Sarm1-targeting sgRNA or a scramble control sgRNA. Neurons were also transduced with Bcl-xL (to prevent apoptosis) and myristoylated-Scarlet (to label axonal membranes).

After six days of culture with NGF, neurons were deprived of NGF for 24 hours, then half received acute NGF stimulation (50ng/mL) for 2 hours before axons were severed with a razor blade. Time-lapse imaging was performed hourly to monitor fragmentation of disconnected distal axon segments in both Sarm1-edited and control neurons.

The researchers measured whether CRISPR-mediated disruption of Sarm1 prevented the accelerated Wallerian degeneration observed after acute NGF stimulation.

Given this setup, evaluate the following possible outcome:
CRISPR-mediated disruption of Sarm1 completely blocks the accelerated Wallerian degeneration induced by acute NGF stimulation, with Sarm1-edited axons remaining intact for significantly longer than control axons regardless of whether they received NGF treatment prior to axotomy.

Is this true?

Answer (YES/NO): YES